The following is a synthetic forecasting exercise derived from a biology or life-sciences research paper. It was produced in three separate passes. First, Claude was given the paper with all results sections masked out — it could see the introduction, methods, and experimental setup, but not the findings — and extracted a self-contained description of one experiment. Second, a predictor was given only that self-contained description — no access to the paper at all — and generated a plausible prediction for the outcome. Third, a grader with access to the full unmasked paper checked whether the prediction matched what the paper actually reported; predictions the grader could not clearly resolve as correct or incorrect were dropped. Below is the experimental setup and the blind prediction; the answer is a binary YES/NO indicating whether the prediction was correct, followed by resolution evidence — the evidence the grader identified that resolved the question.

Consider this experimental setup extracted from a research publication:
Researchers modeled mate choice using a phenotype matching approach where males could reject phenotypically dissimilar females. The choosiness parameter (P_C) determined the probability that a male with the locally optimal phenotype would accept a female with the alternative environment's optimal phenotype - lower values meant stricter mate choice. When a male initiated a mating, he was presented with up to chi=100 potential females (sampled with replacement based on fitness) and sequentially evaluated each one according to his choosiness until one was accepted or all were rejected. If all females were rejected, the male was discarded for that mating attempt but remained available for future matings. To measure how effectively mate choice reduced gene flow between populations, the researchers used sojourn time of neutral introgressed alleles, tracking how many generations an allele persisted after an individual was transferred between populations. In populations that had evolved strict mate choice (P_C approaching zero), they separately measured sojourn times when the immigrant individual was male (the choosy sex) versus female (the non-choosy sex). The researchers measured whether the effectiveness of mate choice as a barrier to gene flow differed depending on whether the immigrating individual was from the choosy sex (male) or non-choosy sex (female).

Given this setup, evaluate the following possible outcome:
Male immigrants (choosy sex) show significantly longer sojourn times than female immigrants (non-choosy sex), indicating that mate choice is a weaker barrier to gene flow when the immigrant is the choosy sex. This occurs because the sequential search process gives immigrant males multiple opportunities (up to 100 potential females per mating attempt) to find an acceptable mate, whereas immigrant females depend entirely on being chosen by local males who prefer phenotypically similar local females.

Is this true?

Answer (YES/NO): YES